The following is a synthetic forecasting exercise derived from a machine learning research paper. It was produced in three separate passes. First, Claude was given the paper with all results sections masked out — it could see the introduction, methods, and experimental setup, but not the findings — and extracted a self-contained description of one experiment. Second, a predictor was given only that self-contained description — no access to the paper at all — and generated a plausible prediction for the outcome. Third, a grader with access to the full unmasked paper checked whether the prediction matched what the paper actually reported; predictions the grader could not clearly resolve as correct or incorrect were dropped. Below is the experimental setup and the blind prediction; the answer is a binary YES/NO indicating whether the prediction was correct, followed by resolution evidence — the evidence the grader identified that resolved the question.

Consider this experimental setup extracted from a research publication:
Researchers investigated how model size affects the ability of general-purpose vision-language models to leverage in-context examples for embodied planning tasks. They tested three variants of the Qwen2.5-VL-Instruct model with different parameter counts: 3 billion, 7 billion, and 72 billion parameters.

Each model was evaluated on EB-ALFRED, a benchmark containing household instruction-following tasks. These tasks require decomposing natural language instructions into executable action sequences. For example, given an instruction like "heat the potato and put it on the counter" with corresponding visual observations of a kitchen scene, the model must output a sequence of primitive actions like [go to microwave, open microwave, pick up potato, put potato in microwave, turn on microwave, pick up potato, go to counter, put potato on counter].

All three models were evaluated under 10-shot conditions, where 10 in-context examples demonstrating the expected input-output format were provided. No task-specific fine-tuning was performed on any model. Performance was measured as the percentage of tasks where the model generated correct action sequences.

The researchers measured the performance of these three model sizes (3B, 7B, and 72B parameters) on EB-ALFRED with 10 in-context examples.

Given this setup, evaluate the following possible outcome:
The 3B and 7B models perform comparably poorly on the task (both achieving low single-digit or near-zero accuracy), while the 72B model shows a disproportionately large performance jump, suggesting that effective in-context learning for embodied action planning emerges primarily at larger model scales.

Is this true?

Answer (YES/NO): YES